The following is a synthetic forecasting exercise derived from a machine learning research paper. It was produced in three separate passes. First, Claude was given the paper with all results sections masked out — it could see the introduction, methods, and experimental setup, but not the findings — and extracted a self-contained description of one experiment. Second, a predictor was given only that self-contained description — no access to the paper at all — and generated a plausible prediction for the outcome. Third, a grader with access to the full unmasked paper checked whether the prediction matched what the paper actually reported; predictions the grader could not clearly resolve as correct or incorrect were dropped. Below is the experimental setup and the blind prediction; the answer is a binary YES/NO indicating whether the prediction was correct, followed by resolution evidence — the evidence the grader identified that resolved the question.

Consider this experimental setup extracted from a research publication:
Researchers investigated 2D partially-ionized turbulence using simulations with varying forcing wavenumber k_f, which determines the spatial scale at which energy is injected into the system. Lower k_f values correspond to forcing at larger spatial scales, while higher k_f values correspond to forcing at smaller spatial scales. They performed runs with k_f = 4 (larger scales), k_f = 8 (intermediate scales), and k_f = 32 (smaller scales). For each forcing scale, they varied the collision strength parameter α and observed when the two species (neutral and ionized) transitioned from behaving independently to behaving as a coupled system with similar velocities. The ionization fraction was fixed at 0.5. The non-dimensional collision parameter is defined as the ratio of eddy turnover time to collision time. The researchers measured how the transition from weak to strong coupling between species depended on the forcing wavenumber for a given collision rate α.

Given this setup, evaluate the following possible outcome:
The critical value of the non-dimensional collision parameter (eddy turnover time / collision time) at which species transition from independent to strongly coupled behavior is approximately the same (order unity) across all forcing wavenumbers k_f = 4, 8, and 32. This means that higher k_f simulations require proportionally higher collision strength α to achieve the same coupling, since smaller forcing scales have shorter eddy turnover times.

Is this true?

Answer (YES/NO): YES